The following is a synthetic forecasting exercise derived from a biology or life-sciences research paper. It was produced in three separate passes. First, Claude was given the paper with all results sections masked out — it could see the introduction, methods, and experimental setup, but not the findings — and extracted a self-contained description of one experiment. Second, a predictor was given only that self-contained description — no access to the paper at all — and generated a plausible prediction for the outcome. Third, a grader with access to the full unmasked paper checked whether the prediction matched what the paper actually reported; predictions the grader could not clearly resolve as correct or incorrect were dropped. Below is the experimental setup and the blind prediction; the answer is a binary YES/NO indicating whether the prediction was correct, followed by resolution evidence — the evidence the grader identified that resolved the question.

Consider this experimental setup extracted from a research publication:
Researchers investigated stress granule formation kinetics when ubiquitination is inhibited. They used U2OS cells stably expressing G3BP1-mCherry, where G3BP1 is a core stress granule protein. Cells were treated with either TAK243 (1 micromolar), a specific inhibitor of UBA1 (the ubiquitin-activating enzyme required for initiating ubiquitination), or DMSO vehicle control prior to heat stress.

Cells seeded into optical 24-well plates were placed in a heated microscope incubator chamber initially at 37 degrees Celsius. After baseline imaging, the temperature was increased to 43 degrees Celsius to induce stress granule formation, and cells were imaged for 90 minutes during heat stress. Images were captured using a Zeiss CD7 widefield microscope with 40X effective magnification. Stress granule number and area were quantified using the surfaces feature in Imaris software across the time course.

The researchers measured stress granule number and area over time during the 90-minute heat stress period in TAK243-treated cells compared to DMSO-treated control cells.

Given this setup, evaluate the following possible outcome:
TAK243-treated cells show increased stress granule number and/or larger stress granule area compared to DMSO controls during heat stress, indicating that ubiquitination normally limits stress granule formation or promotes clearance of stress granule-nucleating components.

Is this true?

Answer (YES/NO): YES